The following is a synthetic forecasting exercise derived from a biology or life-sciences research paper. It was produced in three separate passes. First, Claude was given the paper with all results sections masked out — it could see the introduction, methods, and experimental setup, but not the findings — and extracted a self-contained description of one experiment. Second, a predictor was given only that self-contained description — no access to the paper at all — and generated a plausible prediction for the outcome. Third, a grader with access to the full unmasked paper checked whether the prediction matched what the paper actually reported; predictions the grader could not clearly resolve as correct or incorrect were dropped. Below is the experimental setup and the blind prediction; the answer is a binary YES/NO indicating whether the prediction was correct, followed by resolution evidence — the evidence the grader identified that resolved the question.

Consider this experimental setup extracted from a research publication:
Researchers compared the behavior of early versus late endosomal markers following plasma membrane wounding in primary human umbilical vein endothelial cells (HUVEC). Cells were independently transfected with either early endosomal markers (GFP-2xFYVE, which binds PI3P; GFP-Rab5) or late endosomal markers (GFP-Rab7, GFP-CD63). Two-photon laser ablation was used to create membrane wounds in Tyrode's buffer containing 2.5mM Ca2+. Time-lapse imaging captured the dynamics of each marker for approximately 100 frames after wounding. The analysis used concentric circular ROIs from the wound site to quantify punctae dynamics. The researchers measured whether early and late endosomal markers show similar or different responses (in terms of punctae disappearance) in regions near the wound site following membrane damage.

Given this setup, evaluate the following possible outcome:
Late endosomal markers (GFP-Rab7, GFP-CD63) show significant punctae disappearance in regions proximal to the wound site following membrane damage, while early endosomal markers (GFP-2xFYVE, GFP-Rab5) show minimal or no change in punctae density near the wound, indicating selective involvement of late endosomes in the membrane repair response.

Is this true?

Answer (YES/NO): NO